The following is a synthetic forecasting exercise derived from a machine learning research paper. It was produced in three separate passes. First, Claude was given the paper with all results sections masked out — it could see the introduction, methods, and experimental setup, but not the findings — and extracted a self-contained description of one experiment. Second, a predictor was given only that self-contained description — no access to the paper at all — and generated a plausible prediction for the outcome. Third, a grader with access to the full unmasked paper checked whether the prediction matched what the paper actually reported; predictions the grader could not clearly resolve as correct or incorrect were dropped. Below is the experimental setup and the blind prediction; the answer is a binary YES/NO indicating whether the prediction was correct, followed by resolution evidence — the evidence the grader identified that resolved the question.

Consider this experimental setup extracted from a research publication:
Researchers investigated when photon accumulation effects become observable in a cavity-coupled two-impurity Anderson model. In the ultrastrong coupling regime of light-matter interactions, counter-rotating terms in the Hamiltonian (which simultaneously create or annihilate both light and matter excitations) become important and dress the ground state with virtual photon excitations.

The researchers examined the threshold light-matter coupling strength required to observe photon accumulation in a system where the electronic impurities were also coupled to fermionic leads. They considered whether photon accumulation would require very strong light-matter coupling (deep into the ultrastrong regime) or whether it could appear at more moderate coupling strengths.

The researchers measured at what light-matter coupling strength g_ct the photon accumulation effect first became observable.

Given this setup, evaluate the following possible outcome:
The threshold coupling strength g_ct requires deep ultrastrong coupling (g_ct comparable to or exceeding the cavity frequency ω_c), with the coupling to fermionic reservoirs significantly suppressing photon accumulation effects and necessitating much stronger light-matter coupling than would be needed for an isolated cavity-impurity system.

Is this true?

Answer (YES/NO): NO